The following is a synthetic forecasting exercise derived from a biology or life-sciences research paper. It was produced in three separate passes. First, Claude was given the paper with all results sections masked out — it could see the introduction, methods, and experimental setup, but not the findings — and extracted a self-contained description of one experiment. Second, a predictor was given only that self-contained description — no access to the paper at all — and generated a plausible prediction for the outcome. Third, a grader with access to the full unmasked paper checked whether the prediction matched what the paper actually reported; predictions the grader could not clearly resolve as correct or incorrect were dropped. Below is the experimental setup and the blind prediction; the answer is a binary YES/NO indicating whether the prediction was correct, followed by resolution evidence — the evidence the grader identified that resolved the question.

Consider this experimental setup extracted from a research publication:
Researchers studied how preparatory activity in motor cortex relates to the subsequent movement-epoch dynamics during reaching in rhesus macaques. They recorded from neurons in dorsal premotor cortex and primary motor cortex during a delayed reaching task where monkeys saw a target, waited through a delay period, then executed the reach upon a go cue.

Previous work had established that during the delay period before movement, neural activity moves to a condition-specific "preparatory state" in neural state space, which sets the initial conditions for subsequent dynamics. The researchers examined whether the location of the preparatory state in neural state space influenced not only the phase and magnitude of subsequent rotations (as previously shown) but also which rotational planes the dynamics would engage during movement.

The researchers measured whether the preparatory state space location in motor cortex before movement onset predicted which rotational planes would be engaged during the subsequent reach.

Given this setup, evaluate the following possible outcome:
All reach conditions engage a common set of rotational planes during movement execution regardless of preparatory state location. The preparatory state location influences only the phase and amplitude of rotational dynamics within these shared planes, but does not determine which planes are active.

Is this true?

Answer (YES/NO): NO